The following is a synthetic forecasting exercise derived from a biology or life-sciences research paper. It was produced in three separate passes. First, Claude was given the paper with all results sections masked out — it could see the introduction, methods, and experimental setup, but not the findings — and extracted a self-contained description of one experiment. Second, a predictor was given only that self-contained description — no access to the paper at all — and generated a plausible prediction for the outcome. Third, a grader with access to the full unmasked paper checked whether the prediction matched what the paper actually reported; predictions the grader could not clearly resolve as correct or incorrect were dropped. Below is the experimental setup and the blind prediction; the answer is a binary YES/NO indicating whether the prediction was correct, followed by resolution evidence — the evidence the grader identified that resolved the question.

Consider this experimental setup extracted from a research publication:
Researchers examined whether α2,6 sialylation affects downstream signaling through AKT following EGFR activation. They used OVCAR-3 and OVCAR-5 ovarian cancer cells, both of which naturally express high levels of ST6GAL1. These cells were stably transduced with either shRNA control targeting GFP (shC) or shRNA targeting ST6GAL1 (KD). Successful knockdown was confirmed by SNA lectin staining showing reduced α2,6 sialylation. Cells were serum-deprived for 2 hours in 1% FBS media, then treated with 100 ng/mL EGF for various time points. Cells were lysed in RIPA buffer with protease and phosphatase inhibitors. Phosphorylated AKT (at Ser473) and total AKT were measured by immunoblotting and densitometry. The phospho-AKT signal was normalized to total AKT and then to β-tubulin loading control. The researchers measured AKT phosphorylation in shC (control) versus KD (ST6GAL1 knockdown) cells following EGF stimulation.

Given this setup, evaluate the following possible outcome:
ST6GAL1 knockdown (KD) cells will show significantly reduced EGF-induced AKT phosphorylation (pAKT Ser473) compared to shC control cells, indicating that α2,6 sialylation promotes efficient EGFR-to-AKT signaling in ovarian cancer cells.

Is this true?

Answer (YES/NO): YES